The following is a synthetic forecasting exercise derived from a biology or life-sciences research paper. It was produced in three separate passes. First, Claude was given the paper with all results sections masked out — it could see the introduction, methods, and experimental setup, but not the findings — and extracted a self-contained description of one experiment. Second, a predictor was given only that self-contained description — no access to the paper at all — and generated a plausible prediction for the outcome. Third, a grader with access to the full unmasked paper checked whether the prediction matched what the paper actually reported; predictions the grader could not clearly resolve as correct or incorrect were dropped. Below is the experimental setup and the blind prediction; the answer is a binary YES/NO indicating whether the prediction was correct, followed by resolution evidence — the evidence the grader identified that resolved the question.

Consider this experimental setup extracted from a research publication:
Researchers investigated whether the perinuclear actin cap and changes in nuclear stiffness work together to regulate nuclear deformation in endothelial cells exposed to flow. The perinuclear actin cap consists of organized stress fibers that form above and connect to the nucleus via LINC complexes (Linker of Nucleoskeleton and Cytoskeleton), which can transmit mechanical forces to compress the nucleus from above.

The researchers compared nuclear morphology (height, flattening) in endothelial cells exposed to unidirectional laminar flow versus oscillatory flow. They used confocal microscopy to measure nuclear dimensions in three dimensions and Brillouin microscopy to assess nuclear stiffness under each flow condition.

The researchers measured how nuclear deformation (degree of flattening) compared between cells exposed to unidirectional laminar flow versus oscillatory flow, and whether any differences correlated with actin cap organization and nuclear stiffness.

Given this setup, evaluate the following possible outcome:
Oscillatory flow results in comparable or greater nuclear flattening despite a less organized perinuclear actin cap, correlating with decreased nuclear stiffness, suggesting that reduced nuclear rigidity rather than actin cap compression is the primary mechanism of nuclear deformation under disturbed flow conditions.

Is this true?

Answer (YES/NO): YES